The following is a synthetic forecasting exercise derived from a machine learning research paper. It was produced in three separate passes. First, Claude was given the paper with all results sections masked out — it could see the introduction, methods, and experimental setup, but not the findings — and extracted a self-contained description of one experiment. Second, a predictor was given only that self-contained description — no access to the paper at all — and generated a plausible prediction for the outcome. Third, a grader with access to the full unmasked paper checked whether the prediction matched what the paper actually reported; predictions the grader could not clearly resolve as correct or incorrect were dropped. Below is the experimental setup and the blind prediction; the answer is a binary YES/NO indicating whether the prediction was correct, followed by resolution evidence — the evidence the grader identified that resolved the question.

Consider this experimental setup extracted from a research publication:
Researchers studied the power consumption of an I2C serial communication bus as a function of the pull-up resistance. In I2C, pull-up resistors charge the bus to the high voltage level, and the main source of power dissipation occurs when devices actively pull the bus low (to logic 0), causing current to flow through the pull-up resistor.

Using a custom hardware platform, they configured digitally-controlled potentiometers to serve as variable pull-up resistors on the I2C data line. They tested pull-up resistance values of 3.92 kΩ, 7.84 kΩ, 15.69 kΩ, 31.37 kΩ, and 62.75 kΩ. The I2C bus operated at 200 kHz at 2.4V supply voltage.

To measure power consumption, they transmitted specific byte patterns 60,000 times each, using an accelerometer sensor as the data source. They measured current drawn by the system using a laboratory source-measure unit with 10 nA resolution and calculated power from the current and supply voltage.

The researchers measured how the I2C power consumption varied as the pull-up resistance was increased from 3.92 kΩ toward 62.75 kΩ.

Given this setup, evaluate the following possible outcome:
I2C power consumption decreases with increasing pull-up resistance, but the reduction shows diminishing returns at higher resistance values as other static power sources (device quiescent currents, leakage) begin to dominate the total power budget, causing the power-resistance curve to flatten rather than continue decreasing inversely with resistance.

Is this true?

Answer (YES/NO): NO